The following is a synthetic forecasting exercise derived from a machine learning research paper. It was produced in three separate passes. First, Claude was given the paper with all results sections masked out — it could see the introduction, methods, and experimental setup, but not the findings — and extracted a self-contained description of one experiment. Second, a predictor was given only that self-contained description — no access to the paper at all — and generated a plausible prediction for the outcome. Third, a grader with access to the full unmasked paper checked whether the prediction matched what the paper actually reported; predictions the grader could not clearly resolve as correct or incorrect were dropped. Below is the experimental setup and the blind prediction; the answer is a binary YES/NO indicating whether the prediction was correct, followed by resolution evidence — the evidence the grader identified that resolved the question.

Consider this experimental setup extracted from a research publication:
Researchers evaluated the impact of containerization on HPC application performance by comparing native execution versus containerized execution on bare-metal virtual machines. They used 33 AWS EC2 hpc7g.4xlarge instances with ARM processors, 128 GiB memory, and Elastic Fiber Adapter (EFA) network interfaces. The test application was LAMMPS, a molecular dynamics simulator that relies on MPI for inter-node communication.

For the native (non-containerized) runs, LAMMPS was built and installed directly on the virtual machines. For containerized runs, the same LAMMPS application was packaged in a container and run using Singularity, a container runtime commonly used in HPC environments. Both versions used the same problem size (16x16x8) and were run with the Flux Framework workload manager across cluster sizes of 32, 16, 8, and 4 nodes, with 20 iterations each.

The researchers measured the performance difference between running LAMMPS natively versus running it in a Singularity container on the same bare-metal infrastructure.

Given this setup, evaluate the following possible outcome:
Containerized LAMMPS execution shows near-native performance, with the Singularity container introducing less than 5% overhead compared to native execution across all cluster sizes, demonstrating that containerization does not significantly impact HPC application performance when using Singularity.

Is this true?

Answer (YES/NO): YES